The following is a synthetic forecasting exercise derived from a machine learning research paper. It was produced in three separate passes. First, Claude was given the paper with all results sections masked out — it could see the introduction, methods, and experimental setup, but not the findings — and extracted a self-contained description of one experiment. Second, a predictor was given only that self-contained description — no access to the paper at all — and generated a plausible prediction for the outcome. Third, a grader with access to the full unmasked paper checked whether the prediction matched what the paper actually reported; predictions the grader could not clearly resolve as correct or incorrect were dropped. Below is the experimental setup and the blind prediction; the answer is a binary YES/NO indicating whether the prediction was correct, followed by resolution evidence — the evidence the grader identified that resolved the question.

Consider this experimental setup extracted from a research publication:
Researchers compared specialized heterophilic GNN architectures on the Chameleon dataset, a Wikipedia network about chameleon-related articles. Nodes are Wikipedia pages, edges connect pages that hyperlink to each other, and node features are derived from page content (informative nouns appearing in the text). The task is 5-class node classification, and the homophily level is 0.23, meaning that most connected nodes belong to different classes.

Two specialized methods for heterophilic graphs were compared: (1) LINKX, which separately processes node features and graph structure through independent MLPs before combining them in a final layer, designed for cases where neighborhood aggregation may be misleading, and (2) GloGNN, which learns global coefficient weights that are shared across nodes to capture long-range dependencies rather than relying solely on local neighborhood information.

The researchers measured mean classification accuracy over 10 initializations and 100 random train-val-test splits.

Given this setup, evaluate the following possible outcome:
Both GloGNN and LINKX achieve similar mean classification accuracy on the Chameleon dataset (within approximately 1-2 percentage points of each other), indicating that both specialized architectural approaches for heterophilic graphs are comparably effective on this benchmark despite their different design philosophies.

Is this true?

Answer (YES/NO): YES